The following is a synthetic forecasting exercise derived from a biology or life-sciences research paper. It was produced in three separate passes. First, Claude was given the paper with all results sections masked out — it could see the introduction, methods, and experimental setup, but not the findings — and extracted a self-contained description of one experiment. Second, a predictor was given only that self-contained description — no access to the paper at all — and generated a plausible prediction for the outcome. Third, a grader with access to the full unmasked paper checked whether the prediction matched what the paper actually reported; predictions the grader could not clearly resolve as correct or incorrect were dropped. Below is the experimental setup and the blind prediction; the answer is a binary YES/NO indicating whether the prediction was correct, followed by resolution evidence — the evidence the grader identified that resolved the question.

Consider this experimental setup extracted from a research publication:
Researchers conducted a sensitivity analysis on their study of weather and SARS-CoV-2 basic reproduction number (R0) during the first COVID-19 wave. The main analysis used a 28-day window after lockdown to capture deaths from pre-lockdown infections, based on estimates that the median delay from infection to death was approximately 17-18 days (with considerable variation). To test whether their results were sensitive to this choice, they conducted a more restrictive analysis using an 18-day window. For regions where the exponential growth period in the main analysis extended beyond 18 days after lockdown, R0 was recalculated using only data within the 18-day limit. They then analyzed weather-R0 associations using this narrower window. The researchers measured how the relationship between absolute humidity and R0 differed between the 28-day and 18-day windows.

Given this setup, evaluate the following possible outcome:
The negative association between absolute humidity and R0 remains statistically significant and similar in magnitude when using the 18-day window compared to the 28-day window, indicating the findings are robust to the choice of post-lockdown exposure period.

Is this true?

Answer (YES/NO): NO